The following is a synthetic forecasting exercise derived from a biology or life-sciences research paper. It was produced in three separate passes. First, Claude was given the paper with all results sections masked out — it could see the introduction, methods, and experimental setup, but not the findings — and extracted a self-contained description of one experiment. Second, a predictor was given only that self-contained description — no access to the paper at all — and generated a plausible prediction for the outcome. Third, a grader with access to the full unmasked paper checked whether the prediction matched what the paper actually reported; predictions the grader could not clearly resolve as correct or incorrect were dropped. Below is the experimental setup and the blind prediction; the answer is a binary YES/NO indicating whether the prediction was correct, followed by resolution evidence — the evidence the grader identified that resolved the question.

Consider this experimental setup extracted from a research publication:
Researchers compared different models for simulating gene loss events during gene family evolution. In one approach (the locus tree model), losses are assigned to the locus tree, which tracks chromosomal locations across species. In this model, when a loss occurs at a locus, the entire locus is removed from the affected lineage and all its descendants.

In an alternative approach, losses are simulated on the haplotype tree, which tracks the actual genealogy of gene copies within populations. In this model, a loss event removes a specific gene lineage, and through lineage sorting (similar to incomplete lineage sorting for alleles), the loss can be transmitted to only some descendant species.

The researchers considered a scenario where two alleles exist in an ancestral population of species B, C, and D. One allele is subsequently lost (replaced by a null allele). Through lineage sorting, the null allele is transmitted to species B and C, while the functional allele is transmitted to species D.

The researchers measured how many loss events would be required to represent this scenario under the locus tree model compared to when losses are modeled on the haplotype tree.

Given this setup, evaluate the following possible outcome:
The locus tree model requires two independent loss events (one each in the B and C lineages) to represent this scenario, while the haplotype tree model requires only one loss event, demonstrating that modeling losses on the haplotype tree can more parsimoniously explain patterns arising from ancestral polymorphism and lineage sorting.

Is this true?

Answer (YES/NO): YES